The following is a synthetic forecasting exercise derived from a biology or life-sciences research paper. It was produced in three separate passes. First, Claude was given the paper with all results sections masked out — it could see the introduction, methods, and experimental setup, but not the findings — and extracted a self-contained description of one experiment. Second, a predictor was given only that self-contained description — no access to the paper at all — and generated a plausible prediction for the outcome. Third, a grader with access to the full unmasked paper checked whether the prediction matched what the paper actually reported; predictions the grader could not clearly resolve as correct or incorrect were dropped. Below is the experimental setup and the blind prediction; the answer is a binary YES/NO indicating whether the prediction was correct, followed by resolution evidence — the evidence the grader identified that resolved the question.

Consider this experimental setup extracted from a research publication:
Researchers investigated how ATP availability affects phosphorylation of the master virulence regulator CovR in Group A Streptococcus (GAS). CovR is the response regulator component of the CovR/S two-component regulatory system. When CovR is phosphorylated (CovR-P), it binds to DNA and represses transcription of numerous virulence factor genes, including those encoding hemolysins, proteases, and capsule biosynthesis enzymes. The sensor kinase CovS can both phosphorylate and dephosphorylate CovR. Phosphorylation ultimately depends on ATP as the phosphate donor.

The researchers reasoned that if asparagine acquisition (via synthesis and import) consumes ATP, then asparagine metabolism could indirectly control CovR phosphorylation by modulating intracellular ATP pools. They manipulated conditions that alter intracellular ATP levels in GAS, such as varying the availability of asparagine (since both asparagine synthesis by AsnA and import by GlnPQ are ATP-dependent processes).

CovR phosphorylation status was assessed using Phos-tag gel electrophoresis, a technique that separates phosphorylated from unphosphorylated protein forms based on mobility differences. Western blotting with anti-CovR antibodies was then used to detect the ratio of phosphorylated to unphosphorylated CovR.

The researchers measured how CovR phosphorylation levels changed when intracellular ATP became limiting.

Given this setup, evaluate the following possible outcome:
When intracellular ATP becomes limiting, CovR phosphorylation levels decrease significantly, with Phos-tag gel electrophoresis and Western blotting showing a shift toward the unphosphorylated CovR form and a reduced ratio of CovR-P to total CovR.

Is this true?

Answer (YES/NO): YES